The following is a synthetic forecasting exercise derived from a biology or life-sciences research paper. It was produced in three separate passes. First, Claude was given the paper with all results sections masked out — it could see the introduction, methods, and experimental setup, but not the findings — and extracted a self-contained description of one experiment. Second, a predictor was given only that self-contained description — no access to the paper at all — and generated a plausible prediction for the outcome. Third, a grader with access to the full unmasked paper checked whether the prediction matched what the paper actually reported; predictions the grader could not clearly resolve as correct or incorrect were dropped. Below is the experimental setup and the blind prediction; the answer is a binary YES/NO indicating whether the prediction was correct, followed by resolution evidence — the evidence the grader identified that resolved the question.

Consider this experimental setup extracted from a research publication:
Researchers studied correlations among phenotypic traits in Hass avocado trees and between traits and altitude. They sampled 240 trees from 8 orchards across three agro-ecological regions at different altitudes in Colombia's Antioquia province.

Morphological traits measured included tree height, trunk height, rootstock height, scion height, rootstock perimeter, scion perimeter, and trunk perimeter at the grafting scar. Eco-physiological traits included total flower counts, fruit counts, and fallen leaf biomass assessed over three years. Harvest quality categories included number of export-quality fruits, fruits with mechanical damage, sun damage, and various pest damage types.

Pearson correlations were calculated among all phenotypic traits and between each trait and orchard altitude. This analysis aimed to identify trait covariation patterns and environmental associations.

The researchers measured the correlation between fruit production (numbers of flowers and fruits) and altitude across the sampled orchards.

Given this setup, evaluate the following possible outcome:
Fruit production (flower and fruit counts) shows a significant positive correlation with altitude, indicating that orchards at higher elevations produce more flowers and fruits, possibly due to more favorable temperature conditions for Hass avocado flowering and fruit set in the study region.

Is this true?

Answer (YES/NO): NO